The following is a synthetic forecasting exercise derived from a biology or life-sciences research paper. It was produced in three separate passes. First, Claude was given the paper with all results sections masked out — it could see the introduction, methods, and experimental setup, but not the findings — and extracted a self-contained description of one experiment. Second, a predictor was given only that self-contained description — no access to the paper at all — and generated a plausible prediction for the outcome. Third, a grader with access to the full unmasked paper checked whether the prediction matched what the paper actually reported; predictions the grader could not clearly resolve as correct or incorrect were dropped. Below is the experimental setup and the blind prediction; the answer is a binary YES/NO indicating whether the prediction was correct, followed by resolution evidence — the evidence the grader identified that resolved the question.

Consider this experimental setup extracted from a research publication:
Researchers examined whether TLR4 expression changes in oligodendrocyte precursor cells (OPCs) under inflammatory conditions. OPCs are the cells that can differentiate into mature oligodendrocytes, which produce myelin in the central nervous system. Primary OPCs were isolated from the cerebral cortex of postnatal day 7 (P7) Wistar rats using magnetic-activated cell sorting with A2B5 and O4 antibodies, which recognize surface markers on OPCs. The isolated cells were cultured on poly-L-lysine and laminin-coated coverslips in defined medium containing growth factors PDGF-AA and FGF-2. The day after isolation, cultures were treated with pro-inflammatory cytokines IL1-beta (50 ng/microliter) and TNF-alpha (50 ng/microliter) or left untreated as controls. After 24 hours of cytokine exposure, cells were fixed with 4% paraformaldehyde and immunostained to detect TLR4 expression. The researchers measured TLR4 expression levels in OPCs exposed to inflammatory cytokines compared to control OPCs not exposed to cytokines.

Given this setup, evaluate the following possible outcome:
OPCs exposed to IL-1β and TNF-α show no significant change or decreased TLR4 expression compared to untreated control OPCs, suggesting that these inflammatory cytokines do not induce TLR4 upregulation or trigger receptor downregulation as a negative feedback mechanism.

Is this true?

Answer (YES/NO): YES